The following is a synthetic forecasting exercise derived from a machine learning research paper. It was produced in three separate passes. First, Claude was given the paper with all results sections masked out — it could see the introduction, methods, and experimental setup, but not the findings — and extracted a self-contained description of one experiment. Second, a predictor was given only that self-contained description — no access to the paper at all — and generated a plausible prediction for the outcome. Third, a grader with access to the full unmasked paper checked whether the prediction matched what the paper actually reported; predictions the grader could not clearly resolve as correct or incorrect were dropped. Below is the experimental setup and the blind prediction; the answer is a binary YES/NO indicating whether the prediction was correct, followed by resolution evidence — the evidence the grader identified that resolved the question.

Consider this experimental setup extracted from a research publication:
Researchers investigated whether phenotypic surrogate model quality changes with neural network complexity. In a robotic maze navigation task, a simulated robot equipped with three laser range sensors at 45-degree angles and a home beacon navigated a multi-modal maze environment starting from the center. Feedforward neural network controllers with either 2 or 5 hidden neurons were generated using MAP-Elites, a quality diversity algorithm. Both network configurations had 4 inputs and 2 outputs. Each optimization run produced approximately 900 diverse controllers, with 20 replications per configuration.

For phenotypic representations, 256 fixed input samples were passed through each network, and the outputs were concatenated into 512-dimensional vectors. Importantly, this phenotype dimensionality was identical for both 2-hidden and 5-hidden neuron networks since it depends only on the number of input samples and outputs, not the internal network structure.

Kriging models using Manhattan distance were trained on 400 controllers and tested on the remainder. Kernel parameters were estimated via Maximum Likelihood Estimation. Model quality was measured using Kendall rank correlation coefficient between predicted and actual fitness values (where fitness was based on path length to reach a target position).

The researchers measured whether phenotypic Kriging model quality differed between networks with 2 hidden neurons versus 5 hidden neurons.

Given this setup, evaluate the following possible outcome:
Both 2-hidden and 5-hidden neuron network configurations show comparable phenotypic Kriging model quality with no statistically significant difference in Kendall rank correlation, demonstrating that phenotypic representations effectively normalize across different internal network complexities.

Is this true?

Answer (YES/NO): YES